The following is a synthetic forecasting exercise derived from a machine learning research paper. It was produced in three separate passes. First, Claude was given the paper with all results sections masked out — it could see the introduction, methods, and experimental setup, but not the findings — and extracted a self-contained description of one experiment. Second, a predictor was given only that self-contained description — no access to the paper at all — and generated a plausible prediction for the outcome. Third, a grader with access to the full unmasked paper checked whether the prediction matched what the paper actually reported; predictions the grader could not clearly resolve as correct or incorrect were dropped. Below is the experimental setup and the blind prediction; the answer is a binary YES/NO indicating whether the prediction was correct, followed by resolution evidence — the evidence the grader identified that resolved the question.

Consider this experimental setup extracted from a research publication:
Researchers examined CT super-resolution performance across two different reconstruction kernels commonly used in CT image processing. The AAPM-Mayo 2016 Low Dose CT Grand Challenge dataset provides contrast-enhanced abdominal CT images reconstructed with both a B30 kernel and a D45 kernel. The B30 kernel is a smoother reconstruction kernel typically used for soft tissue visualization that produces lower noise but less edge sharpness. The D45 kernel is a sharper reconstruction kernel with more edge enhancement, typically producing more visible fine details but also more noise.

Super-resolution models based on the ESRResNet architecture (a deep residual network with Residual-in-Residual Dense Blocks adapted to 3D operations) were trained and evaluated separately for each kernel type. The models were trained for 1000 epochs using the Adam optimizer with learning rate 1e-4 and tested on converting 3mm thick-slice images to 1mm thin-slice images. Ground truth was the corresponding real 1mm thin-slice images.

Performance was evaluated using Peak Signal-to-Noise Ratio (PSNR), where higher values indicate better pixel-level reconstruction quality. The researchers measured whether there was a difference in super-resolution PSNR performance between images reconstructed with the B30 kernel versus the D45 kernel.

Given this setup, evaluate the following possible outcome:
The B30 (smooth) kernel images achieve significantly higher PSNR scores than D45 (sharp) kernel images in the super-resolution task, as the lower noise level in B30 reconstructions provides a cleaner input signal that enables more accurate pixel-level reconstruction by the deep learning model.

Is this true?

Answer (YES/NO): YES